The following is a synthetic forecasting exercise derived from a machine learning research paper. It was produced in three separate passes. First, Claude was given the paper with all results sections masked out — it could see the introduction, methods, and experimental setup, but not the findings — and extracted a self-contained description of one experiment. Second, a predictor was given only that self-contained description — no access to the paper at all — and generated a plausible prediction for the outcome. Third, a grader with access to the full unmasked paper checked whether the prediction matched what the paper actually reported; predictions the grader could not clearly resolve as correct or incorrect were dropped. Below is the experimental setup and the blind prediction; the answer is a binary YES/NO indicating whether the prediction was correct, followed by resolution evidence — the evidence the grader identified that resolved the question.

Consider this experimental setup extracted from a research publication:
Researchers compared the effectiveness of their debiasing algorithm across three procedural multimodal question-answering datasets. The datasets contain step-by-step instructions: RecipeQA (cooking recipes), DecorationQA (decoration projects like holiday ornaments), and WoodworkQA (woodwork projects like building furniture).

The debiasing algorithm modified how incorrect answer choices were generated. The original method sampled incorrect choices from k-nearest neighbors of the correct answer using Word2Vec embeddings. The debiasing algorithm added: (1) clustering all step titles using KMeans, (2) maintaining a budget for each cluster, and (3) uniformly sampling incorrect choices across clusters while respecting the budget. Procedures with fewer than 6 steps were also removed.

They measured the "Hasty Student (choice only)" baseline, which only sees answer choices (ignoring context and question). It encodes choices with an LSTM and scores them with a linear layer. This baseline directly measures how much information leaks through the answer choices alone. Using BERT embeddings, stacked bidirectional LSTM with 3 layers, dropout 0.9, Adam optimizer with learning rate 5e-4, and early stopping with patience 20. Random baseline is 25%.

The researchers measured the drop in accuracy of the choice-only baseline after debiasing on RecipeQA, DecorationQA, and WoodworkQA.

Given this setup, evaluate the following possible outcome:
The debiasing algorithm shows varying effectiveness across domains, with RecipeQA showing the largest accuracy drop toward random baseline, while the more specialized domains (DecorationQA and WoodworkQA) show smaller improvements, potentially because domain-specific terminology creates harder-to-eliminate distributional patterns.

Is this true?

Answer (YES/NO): NO